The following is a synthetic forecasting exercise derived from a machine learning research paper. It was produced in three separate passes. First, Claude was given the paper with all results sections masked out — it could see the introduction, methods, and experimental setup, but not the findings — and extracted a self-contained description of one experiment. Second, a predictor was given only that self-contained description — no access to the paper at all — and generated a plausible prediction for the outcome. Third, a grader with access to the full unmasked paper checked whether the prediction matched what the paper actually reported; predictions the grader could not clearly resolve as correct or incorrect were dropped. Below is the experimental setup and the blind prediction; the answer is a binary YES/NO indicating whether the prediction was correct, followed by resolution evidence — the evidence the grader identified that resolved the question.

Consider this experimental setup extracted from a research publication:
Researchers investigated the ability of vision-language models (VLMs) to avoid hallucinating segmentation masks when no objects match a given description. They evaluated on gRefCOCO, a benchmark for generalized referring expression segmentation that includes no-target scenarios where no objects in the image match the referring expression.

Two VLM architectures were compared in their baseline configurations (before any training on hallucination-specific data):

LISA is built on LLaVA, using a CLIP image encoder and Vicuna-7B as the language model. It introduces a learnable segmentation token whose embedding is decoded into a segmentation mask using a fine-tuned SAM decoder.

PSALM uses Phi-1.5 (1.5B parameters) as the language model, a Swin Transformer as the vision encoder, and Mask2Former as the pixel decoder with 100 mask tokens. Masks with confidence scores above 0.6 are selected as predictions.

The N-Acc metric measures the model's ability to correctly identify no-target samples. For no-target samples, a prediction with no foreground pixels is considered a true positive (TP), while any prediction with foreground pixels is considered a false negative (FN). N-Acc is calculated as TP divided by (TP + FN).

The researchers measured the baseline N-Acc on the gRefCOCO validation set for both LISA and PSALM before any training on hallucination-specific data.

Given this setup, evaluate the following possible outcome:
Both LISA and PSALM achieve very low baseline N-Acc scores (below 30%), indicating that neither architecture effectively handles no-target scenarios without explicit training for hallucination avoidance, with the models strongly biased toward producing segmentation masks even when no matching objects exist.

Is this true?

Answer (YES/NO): NO